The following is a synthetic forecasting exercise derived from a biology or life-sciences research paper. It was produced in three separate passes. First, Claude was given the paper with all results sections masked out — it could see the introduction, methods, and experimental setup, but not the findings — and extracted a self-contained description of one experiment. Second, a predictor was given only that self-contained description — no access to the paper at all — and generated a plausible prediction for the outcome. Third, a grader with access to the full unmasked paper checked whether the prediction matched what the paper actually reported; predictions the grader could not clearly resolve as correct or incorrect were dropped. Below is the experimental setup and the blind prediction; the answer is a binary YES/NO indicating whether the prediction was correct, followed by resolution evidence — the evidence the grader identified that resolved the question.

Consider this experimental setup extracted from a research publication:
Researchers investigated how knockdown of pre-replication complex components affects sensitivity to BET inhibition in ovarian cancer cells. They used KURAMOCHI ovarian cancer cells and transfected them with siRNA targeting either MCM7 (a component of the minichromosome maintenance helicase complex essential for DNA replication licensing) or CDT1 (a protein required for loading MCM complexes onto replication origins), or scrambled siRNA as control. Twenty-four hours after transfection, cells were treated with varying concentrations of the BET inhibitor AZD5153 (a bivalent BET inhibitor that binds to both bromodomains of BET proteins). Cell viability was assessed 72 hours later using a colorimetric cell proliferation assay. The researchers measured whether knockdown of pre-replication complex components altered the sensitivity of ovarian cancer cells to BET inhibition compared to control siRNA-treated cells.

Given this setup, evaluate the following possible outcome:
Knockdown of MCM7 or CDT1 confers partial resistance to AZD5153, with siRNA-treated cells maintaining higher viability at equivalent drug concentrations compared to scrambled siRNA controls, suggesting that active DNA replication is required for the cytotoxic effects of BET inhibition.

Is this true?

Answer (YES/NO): NO